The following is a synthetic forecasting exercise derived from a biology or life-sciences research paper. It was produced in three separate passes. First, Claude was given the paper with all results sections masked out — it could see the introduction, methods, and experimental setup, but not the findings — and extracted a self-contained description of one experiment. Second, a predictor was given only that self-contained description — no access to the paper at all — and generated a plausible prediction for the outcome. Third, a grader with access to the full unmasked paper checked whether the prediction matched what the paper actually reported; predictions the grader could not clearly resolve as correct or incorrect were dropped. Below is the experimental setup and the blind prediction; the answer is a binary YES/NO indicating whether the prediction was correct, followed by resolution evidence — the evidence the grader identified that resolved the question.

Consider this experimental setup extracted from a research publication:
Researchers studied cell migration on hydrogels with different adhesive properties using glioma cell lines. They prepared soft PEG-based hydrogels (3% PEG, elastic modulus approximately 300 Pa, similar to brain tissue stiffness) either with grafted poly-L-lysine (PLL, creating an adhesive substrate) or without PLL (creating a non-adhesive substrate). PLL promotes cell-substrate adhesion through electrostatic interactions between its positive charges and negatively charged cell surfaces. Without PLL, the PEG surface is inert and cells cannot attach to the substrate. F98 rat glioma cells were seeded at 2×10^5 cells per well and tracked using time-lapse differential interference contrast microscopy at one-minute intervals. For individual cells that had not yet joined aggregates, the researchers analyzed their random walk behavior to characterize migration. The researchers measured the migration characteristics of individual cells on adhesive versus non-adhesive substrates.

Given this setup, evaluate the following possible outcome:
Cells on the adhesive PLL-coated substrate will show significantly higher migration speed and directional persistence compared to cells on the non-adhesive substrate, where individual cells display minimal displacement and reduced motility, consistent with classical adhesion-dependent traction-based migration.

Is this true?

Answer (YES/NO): NO